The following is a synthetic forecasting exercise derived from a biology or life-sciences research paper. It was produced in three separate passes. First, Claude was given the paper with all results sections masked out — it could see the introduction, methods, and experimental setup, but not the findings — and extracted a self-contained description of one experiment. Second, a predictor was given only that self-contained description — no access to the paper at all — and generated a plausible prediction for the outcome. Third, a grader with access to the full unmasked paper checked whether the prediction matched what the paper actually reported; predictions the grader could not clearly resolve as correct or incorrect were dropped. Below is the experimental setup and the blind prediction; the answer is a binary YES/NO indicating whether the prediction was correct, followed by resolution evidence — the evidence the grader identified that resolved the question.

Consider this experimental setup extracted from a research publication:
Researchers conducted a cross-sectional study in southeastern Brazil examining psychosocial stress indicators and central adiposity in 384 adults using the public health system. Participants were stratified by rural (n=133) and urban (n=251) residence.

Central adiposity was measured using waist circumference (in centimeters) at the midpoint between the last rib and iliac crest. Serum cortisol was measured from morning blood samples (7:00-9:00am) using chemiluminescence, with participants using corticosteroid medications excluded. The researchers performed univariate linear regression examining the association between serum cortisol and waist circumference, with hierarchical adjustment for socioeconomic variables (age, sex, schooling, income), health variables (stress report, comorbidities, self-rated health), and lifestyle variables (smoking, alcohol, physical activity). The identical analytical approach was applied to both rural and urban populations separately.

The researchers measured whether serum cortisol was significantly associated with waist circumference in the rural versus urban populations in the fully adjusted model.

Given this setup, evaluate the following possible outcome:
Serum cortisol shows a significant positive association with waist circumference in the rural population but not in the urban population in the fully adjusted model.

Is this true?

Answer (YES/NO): NO